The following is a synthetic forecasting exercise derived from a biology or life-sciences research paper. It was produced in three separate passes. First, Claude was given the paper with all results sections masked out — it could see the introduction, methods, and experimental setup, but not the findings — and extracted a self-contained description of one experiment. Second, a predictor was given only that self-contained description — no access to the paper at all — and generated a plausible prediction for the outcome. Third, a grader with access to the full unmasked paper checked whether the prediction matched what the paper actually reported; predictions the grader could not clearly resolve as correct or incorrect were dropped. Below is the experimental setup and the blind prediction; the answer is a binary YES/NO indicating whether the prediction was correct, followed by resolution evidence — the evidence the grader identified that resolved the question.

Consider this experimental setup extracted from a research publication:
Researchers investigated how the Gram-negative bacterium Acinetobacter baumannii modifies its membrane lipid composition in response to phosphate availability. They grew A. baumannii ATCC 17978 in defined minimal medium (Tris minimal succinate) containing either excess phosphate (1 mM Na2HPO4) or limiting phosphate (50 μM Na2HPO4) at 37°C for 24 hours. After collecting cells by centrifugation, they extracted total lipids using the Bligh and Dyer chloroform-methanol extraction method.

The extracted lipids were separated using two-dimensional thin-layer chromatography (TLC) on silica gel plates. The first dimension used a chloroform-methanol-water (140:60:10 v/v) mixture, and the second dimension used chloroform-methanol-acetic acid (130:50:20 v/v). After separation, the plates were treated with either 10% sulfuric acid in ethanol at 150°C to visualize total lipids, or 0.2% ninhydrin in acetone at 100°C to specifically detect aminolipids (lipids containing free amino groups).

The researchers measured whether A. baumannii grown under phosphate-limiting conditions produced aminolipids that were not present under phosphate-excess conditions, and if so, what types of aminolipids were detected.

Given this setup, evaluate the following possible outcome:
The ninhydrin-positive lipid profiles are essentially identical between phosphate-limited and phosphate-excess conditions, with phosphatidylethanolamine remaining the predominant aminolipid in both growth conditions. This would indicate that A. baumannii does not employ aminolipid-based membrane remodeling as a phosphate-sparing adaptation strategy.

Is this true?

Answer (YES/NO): NO